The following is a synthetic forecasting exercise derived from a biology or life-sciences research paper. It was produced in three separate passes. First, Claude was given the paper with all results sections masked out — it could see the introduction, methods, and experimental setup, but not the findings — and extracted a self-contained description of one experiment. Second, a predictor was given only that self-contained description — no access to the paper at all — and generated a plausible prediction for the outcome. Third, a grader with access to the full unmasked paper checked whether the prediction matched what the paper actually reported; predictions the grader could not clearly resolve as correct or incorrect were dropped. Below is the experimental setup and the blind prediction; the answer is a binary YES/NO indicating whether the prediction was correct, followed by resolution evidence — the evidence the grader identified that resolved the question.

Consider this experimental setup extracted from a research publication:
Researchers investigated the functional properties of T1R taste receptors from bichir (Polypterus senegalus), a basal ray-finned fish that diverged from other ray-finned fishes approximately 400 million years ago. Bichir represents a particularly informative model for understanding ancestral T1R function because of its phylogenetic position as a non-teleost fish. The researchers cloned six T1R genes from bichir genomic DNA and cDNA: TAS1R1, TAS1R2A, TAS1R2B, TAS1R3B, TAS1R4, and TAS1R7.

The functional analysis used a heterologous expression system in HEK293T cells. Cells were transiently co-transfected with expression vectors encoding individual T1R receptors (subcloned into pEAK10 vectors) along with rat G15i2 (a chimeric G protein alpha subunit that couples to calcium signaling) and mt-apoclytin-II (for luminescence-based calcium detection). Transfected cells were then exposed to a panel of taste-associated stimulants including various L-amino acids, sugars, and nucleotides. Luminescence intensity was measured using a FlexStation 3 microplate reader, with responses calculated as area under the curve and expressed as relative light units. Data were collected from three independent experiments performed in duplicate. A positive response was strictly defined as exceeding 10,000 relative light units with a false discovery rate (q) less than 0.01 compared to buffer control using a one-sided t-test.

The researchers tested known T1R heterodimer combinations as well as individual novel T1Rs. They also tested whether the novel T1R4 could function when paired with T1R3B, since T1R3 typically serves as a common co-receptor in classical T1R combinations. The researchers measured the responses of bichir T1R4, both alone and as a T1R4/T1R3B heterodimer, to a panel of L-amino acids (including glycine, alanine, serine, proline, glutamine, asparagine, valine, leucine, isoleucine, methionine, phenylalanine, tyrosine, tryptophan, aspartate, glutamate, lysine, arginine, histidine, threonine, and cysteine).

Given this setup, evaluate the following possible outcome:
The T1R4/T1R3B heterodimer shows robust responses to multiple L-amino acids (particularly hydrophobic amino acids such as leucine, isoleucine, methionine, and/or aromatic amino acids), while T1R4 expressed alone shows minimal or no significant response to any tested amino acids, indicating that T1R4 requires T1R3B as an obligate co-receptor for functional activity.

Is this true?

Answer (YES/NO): NO